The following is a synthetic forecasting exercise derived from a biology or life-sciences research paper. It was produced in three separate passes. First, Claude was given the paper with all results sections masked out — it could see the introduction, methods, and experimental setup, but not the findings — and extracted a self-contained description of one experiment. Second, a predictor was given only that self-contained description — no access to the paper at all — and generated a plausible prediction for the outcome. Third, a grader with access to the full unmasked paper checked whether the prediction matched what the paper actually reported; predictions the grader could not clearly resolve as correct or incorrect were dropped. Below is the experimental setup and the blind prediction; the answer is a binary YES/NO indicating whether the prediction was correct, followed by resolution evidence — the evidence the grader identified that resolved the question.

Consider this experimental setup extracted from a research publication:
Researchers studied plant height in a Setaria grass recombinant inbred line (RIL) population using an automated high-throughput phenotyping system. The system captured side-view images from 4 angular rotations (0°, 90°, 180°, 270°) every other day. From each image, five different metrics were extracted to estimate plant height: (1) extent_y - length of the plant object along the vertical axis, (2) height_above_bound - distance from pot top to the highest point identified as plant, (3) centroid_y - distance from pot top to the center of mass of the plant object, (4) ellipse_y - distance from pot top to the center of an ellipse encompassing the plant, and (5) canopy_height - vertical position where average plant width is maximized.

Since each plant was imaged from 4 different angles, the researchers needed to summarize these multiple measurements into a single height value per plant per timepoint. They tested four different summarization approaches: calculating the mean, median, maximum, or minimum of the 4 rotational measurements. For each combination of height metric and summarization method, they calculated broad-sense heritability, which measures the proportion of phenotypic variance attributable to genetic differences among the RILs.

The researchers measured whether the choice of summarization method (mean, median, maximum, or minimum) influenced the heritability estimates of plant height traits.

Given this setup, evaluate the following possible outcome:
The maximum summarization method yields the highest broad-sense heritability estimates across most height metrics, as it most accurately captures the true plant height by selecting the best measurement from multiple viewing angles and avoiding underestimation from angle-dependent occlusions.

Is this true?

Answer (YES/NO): NO